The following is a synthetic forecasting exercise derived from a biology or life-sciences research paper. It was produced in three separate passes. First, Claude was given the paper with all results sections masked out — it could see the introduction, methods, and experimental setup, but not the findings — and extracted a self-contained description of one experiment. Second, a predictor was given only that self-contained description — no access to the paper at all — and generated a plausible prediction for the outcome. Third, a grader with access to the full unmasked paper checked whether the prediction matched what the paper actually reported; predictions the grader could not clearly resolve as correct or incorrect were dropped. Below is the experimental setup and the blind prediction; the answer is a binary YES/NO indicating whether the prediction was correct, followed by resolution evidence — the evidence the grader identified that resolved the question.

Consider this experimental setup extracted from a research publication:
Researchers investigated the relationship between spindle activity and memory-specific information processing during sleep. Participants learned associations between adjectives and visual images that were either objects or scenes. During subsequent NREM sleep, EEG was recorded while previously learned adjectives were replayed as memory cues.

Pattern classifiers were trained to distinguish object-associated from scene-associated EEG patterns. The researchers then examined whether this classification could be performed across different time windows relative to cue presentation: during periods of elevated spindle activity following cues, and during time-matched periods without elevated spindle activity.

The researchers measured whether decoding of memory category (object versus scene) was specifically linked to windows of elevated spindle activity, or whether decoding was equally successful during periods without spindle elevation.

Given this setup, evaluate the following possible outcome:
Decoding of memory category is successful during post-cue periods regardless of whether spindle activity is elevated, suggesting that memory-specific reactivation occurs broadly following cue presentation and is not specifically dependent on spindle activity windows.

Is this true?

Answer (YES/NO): NO